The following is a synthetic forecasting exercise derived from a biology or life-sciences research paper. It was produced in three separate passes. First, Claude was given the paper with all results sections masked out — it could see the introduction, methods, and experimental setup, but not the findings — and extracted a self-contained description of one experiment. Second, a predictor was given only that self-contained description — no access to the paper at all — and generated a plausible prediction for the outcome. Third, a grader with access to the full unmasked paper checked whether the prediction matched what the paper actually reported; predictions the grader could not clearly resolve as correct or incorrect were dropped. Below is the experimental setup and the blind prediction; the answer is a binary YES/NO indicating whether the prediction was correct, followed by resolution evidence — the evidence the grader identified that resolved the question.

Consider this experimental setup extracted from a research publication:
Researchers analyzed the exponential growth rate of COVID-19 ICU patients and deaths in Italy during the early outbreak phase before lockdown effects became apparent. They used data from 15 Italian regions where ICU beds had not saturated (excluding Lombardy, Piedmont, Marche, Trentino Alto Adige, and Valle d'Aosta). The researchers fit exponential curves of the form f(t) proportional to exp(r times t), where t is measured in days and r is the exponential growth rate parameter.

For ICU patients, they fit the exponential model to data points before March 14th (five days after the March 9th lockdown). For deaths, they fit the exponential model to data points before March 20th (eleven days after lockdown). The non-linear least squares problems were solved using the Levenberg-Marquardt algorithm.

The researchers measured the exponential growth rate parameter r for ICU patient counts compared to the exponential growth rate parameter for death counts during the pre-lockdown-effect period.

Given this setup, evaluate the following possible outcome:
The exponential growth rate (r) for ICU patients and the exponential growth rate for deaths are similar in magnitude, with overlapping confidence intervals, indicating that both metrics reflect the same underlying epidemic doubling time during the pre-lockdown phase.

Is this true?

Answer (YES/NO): NO